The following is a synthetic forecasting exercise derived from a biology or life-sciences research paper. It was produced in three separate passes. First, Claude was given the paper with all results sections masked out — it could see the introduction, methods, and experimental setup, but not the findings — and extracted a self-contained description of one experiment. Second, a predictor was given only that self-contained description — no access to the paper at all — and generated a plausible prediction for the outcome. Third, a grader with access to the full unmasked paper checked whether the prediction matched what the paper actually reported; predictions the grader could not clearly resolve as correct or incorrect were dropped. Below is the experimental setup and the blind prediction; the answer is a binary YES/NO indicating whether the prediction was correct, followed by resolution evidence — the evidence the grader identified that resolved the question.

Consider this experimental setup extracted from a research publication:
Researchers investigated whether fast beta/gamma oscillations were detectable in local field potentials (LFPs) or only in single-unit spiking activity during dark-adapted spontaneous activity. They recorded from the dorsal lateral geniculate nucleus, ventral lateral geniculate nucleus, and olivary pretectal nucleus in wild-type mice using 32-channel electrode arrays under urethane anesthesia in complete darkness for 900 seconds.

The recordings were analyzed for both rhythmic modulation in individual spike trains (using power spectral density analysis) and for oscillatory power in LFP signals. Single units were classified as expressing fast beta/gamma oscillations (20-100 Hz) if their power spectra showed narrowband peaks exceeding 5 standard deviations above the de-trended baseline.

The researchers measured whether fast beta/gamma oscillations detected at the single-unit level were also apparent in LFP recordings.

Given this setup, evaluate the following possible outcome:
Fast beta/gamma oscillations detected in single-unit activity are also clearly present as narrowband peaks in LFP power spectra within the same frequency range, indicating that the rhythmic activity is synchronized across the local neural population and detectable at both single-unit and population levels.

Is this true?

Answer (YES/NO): NO